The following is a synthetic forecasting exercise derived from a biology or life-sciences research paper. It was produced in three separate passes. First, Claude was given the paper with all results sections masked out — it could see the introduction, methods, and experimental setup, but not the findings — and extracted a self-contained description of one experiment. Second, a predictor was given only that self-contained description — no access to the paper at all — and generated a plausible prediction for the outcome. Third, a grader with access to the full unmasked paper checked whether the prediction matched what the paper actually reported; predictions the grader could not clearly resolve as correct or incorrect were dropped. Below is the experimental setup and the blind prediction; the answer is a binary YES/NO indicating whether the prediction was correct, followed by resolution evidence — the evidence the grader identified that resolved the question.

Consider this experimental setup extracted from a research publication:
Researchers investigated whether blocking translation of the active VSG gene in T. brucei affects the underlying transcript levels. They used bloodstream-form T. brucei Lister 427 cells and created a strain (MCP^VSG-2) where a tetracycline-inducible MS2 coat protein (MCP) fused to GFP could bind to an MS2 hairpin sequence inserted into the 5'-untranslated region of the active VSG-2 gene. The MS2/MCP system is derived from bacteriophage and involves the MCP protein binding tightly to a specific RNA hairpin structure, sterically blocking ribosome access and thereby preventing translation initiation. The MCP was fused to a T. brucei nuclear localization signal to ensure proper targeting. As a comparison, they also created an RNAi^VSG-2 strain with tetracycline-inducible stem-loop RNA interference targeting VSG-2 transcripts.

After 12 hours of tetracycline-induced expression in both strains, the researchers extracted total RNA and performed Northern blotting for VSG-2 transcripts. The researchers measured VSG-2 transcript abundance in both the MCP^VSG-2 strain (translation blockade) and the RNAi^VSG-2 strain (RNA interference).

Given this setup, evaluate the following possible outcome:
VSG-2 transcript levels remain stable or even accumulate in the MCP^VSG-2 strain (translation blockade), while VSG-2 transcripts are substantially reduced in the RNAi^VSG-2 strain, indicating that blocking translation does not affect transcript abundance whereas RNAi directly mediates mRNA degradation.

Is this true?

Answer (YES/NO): YES